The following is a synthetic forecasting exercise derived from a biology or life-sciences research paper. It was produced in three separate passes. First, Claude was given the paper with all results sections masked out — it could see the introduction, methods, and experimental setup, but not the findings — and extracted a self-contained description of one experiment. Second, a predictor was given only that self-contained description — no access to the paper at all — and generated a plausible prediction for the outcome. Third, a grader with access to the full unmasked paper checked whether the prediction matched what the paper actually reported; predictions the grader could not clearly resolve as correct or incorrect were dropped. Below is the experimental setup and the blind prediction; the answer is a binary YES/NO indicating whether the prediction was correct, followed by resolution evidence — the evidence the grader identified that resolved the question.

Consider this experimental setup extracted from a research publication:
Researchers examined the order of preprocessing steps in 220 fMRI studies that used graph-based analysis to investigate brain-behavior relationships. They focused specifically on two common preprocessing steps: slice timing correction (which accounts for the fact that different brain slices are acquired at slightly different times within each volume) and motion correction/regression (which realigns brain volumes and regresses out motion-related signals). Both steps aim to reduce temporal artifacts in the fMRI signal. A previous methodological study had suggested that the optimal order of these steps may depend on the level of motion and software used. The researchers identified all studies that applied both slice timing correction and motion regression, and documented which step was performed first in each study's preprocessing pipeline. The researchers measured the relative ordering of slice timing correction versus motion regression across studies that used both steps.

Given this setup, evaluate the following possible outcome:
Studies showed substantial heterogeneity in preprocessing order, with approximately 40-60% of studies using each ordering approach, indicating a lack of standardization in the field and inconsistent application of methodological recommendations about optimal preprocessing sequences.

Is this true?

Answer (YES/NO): NO